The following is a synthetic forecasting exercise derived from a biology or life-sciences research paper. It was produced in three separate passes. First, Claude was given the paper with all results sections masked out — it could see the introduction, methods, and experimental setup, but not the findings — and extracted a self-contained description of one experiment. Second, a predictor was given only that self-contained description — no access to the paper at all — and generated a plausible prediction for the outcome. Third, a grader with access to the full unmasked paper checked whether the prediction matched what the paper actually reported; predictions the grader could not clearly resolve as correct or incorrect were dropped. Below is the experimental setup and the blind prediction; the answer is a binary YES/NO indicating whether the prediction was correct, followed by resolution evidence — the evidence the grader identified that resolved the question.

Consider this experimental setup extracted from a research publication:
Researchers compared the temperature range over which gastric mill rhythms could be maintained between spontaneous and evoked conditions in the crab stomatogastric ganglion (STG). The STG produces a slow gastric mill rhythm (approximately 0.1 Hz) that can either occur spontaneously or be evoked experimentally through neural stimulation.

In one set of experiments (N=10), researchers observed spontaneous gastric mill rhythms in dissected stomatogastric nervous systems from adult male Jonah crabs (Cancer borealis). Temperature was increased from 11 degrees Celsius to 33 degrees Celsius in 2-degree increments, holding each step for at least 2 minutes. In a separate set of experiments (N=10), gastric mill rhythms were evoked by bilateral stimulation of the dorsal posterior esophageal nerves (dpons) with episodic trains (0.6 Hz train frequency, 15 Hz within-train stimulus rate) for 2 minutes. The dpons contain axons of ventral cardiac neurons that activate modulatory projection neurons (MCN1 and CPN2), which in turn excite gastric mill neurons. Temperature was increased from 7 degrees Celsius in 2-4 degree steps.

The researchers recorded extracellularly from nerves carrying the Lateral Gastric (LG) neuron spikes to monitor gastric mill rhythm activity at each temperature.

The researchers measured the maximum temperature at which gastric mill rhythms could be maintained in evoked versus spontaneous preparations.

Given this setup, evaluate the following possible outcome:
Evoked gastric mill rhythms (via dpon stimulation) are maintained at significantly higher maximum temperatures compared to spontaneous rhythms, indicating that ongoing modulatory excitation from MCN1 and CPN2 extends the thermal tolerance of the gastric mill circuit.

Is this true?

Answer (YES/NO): NO